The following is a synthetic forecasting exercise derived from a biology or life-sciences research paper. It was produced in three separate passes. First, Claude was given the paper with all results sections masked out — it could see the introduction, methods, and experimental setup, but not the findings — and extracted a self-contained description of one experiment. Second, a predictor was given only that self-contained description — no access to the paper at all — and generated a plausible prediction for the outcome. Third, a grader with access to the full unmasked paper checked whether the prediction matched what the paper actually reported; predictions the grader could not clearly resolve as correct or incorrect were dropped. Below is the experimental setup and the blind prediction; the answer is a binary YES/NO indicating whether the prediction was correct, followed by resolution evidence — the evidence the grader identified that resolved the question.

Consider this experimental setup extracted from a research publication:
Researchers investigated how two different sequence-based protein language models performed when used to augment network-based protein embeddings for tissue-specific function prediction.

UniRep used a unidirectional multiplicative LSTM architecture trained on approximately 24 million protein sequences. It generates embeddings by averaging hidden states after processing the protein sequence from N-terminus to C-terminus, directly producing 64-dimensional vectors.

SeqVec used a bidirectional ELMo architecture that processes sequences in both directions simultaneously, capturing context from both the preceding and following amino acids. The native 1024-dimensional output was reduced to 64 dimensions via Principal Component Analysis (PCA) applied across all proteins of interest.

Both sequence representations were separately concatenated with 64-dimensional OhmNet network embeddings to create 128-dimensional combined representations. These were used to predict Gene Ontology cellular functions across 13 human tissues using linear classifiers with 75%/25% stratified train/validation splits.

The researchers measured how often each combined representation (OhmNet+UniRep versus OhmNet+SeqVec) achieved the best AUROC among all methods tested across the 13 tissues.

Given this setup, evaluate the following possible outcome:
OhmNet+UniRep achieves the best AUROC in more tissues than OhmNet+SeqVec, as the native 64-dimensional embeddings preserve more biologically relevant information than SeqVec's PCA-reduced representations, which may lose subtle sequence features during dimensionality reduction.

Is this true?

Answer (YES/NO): NO